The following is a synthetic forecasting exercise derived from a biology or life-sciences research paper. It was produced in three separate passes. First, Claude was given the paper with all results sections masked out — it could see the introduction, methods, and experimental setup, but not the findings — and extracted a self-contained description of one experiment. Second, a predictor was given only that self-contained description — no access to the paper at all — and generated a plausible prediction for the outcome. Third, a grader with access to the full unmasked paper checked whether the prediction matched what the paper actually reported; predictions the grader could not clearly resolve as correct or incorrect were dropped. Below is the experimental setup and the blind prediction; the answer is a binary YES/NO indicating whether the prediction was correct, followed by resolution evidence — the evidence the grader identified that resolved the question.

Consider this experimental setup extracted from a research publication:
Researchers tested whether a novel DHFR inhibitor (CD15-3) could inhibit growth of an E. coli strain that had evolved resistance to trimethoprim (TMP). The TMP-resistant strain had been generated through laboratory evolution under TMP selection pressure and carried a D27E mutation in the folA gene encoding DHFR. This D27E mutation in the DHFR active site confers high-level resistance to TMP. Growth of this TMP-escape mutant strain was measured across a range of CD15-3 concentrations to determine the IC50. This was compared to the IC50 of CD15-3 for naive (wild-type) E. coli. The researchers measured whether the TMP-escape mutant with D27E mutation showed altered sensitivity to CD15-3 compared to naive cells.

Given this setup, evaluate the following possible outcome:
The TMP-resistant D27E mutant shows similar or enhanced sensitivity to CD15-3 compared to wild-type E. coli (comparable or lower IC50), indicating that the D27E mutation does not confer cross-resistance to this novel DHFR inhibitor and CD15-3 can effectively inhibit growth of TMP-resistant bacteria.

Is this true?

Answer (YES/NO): YES